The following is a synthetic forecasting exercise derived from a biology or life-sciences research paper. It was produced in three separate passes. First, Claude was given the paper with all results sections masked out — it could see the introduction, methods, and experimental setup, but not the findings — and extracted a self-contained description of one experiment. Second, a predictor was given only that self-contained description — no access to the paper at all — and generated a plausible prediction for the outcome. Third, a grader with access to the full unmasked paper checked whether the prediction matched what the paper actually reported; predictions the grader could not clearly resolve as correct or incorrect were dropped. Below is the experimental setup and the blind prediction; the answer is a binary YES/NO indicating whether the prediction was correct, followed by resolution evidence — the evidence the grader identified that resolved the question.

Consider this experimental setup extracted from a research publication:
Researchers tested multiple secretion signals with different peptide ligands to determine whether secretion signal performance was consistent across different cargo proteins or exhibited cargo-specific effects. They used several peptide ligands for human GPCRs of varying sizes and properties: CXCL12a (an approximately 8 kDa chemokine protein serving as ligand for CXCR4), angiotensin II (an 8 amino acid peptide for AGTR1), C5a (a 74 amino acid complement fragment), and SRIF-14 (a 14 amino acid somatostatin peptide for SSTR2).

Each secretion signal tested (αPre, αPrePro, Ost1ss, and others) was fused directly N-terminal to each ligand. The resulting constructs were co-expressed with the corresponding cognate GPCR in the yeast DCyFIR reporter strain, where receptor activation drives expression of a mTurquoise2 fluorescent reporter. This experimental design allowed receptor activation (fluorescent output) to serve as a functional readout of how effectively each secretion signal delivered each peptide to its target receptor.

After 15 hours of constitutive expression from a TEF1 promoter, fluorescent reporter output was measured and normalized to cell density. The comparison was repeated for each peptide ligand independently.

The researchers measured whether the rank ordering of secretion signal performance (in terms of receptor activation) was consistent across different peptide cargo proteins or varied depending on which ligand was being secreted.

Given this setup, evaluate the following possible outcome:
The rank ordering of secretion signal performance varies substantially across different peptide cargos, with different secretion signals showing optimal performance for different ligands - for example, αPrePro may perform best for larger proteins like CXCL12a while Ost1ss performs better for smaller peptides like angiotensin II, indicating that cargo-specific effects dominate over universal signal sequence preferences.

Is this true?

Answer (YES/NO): NO